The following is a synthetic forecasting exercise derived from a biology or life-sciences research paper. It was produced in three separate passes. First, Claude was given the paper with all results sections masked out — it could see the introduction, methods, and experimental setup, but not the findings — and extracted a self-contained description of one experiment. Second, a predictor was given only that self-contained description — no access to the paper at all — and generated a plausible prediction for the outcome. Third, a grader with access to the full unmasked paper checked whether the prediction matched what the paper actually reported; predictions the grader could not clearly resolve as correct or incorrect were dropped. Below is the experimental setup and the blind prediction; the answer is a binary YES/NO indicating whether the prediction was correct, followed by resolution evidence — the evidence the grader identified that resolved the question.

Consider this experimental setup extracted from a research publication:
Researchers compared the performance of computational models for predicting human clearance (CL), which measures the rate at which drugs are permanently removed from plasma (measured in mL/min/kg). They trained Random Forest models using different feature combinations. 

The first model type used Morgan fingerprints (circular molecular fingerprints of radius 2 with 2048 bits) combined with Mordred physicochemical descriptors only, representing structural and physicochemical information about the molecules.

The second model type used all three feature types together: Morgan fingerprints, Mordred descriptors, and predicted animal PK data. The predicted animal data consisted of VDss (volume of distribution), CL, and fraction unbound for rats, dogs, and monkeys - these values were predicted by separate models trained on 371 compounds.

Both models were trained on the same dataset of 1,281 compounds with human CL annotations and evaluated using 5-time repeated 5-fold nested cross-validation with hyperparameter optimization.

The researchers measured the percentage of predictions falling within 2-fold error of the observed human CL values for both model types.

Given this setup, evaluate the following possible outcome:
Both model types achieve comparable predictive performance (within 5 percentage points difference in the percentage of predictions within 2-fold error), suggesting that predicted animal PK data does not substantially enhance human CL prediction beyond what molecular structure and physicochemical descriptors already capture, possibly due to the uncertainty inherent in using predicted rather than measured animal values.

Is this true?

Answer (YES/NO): YES